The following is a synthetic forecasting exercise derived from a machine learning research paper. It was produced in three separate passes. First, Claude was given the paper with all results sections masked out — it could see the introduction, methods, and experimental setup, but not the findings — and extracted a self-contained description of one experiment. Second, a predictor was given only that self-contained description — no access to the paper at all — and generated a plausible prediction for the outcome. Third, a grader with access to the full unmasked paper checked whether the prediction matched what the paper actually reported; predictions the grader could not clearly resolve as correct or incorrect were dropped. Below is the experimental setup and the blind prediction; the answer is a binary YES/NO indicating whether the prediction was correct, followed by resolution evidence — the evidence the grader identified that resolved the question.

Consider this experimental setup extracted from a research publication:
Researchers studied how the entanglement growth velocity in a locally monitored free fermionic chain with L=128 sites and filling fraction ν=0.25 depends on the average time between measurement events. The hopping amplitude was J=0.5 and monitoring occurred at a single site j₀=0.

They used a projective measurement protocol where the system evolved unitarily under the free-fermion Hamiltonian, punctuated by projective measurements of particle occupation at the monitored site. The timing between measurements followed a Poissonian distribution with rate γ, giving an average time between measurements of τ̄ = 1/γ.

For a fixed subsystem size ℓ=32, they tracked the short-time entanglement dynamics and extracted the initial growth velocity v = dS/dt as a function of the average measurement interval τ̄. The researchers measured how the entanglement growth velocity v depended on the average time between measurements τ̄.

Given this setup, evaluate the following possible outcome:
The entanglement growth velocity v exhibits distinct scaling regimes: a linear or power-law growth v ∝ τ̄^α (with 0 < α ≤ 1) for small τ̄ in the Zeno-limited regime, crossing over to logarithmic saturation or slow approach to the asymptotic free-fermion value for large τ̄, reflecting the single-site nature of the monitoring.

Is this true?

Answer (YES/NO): NO